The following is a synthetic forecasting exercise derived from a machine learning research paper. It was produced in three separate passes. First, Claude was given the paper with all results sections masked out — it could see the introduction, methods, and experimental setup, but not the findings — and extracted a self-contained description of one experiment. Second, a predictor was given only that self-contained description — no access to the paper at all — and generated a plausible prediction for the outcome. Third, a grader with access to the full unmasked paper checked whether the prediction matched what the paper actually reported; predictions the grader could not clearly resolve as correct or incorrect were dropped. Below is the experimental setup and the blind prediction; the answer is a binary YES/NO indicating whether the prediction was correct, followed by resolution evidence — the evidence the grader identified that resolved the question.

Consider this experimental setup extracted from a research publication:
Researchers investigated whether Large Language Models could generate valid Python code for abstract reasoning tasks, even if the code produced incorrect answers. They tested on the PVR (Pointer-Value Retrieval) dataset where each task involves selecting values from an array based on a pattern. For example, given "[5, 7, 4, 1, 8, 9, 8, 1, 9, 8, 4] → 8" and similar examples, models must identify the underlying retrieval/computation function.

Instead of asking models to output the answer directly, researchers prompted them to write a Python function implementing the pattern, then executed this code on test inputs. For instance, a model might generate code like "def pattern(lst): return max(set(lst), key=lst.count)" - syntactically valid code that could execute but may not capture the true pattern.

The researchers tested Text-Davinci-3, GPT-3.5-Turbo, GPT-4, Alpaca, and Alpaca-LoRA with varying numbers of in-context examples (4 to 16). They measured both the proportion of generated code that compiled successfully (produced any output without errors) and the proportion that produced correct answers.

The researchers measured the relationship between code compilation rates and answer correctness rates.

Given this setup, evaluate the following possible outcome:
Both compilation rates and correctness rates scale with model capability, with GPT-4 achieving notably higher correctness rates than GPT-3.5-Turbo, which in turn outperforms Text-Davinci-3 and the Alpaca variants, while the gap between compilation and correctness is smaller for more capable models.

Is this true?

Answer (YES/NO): NO